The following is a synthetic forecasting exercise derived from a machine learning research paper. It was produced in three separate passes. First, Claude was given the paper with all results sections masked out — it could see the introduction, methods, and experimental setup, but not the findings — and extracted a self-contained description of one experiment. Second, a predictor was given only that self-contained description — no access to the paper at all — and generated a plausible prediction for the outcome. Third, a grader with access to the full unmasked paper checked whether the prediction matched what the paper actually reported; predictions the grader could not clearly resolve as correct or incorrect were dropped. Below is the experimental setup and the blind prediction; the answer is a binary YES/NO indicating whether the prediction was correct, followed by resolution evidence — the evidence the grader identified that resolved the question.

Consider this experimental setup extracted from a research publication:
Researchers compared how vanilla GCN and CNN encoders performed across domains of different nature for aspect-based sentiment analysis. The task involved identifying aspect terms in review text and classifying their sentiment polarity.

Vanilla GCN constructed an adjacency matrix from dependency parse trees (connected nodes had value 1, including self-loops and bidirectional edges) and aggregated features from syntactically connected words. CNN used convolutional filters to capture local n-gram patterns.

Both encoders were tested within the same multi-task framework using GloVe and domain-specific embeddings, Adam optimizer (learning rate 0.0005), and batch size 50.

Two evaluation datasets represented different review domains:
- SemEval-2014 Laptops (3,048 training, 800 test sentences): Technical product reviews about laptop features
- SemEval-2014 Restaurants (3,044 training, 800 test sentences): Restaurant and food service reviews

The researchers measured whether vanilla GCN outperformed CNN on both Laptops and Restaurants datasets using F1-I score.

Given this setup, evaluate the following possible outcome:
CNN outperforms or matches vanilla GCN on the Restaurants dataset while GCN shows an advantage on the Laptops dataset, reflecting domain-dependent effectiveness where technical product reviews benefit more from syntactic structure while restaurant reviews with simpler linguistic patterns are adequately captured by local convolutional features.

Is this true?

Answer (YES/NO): YES